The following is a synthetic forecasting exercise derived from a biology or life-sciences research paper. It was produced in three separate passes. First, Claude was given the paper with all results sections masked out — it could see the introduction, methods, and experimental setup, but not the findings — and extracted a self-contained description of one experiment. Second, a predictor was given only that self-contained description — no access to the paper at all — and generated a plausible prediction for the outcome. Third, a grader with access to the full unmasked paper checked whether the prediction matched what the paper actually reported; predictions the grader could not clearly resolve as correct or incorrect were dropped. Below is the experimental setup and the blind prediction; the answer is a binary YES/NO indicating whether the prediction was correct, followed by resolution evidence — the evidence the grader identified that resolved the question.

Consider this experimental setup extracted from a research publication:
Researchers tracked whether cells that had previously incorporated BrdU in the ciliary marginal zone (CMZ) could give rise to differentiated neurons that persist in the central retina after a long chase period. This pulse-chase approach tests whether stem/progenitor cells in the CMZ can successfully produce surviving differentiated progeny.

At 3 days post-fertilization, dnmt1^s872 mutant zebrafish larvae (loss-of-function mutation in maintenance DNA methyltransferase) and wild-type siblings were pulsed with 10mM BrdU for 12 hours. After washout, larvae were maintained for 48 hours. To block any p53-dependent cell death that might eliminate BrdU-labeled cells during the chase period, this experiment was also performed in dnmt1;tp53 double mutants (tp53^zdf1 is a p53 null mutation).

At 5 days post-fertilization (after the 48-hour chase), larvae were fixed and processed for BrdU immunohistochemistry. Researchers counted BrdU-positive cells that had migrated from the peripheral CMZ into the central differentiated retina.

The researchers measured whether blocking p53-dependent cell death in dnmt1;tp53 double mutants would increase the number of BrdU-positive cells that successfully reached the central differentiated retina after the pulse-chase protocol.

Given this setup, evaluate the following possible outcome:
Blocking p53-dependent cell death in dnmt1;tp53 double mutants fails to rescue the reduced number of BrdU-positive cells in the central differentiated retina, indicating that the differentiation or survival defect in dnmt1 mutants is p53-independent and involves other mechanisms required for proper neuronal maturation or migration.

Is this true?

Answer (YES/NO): YES